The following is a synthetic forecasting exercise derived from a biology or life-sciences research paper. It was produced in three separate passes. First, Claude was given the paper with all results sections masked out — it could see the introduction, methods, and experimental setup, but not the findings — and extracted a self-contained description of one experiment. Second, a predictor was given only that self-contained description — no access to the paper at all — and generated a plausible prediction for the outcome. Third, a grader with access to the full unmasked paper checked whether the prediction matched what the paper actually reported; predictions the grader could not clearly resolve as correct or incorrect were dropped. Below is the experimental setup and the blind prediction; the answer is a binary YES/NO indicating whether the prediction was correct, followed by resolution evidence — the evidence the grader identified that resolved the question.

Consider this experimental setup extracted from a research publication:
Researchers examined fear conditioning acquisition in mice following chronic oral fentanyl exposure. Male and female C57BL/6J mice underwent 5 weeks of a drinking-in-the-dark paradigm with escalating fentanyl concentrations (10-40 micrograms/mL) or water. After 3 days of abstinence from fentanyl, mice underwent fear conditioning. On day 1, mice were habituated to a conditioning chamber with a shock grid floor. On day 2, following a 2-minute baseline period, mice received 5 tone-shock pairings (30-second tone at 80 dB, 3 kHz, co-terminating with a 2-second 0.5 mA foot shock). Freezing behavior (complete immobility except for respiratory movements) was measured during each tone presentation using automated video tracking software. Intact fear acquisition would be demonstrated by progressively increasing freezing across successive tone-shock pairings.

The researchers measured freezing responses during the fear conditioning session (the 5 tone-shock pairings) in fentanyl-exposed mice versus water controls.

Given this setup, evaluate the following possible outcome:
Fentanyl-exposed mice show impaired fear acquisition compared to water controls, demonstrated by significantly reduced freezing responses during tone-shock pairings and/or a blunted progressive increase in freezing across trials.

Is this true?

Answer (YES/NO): NO